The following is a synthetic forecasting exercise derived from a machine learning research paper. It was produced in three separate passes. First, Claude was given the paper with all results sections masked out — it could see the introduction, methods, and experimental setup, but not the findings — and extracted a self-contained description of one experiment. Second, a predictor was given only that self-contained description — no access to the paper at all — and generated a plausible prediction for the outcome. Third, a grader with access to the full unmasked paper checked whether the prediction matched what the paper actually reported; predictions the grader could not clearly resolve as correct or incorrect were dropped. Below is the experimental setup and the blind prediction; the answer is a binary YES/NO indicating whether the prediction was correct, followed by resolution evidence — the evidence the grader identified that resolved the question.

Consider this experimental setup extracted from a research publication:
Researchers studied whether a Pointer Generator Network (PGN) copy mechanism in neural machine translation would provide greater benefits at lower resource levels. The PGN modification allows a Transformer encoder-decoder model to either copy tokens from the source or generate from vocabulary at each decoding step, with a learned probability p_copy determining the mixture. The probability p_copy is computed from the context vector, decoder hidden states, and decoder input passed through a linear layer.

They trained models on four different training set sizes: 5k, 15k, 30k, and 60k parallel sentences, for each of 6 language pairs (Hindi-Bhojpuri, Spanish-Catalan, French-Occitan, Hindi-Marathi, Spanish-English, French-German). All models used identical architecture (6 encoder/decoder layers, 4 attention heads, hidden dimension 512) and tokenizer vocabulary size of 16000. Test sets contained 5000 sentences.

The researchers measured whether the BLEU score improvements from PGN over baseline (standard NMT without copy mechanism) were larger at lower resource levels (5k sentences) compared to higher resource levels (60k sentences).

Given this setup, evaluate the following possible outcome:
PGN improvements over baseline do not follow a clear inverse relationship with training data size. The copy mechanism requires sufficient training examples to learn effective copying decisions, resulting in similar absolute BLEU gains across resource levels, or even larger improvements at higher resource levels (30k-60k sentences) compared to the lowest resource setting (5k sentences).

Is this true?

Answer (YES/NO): NO